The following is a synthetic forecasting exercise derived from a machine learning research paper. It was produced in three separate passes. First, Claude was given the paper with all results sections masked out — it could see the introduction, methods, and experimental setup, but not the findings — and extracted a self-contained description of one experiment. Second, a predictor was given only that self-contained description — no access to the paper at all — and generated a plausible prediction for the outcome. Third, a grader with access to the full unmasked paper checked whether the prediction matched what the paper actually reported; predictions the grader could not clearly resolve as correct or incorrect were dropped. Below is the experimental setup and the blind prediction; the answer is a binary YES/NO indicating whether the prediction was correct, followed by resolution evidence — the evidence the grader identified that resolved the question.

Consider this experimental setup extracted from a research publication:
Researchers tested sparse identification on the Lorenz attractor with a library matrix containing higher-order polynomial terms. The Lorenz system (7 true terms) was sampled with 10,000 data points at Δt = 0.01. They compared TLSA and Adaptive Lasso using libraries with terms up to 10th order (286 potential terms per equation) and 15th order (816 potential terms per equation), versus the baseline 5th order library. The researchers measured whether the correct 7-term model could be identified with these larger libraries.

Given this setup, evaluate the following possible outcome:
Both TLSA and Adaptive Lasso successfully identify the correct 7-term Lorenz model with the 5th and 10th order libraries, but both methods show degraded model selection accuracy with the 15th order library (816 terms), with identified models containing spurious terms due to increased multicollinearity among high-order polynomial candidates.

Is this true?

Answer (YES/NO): NO